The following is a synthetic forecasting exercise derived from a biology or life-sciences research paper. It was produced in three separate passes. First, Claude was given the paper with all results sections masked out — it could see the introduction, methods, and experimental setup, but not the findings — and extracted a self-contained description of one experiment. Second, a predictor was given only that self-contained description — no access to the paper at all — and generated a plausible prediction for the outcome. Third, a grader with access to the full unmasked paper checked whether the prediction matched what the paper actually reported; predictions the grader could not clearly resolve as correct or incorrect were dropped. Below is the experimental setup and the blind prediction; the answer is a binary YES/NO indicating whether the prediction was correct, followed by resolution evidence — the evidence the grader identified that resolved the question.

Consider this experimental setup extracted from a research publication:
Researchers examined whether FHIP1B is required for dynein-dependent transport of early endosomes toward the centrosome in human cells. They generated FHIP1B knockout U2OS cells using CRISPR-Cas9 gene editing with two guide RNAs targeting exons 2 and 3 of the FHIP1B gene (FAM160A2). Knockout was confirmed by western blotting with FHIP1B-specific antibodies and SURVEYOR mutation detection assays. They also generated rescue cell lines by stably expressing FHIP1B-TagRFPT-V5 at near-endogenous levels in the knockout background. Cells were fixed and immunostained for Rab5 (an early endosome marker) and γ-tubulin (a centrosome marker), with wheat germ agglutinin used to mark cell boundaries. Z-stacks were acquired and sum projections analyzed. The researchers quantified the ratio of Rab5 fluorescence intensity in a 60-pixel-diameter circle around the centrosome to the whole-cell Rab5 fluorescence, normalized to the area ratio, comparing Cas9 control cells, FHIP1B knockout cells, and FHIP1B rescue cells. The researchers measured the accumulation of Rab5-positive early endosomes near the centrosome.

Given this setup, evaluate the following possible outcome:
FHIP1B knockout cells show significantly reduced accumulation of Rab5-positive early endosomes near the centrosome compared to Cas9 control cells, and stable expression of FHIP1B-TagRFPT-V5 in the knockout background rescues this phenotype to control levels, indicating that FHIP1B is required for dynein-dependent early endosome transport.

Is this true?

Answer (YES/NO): NO